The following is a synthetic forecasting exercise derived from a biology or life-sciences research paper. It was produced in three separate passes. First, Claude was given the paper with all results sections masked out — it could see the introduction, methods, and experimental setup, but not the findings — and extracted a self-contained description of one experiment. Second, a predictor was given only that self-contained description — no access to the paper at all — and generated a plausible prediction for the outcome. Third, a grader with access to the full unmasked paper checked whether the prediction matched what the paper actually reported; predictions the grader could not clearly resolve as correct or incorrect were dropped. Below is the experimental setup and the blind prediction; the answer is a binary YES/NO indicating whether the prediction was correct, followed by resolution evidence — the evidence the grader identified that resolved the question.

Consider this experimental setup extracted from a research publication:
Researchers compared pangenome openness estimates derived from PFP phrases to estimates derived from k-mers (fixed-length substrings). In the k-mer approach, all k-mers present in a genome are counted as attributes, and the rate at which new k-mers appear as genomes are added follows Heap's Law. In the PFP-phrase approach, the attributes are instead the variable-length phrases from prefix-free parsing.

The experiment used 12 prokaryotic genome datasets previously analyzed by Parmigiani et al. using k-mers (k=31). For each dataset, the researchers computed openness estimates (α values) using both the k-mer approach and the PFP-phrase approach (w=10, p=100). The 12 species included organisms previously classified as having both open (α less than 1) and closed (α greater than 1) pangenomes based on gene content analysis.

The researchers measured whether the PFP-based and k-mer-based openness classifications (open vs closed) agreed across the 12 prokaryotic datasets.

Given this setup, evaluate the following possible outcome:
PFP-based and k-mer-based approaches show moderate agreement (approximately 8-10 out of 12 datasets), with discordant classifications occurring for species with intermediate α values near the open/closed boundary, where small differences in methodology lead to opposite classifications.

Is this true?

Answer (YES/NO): NO